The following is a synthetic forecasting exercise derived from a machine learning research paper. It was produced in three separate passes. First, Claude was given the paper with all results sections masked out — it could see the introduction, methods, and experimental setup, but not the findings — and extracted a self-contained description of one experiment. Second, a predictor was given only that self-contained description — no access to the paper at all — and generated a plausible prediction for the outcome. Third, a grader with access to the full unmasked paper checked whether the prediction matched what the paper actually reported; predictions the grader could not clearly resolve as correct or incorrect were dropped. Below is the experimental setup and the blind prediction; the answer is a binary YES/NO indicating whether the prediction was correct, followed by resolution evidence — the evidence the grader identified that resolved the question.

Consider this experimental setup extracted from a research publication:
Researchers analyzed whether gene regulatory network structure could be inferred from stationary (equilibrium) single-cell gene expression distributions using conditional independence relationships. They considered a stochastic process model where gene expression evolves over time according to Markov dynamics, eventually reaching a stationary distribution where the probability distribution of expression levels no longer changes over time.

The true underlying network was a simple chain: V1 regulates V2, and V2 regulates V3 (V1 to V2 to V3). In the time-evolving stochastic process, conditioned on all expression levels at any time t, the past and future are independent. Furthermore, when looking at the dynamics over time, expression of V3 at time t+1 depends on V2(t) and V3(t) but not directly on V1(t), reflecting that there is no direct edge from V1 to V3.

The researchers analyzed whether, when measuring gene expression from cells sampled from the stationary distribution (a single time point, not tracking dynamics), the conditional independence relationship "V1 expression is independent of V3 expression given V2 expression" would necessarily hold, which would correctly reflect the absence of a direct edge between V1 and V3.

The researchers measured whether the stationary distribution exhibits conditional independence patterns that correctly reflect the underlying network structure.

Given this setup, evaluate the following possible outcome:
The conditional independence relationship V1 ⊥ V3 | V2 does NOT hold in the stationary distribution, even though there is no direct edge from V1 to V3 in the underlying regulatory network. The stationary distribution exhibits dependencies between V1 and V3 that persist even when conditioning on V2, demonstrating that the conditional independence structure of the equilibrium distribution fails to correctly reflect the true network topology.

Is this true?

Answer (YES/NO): YES